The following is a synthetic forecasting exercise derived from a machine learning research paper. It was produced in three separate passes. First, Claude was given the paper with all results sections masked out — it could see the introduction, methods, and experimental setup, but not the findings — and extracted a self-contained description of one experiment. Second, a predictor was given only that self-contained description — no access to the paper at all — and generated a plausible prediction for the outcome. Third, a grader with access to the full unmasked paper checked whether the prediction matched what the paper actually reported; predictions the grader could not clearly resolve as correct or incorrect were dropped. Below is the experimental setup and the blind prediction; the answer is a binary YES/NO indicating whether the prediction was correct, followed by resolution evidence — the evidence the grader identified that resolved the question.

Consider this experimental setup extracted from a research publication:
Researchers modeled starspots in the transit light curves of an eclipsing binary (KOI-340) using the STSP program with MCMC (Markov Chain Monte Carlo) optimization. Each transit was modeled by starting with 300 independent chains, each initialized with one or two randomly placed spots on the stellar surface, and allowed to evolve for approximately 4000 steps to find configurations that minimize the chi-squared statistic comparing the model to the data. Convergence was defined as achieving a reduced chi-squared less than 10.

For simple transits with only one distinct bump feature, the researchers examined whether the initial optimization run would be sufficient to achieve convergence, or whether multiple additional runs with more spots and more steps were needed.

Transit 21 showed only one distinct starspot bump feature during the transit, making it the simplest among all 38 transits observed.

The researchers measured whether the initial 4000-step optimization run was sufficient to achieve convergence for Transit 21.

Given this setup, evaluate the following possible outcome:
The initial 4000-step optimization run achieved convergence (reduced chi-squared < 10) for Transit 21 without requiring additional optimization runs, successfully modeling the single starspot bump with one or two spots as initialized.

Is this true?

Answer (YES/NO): YES